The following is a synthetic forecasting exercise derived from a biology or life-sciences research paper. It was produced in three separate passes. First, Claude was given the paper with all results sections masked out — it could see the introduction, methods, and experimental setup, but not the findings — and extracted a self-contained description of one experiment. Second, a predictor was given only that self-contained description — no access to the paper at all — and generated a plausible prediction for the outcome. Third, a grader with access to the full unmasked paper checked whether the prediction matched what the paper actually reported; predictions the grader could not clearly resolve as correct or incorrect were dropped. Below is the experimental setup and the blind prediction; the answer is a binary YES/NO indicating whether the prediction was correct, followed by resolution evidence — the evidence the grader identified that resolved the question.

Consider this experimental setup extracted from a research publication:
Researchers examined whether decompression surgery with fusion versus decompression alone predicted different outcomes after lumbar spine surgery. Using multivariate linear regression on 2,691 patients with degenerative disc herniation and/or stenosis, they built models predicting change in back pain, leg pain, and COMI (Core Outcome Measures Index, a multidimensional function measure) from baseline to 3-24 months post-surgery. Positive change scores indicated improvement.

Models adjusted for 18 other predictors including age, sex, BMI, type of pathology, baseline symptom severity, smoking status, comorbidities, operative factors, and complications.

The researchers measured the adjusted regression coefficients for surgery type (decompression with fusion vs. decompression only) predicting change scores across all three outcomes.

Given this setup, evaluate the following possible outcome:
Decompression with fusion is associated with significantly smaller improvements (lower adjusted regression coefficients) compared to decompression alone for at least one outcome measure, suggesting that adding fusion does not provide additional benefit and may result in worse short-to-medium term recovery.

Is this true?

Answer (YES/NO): NO